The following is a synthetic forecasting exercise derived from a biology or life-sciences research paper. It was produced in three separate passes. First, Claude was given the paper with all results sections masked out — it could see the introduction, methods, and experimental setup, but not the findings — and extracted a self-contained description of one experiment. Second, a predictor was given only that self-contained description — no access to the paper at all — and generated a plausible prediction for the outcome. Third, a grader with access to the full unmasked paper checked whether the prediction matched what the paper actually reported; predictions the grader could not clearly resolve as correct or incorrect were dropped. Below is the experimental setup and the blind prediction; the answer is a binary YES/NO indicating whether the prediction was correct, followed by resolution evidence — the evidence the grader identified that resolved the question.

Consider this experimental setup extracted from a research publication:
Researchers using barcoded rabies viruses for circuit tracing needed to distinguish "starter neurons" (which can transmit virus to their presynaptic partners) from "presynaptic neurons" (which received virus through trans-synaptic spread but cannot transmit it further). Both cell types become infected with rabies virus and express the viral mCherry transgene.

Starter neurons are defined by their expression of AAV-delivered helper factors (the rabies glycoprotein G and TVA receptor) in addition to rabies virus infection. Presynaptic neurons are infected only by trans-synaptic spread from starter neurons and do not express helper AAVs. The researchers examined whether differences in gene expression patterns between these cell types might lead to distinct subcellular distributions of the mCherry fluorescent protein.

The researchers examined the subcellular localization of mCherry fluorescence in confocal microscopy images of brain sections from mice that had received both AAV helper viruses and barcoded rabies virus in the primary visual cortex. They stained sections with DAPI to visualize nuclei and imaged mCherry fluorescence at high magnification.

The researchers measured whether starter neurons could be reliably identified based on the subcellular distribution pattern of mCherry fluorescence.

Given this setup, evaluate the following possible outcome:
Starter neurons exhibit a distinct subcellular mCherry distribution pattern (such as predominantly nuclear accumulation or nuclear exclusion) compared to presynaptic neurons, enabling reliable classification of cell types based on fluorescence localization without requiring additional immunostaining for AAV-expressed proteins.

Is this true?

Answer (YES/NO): YES